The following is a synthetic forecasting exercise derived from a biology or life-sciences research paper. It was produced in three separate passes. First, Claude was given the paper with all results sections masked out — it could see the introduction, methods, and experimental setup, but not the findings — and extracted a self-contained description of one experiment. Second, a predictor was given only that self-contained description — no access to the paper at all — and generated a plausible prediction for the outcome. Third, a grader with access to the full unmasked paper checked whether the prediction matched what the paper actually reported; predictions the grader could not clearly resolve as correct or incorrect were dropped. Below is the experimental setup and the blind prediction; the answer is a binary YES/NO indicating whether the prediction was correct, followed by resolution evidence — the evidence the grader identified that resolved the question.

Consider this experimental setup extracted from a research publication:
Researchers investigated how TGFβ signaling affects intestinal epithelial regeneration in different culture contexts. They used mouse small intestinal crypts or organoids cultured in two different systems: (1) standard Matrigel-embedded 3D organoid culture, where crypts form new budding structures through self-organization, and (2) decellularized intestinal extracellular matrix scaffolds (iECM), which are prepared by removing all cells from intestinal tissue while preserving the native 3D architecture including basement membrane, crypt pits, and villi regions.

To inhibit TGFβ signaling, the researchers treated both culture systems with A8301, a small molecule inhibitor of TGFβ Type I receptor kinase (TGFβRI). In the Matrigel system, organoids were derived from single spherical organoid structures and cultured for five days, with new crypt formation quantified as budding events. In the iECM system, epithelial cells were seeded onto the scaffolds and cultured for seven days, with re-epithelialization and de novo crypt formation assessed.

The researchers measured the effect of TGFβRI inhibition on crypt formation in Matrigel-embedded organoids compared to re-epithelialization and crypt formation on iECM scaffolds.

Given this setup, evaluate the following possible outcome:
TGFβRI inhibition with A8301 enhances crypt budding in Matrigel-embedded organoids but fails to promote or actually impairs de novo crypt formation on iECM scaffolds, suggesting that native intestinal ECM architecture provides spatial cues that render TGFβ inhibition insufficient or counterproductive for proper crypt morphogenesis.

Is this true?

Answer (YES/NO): YES